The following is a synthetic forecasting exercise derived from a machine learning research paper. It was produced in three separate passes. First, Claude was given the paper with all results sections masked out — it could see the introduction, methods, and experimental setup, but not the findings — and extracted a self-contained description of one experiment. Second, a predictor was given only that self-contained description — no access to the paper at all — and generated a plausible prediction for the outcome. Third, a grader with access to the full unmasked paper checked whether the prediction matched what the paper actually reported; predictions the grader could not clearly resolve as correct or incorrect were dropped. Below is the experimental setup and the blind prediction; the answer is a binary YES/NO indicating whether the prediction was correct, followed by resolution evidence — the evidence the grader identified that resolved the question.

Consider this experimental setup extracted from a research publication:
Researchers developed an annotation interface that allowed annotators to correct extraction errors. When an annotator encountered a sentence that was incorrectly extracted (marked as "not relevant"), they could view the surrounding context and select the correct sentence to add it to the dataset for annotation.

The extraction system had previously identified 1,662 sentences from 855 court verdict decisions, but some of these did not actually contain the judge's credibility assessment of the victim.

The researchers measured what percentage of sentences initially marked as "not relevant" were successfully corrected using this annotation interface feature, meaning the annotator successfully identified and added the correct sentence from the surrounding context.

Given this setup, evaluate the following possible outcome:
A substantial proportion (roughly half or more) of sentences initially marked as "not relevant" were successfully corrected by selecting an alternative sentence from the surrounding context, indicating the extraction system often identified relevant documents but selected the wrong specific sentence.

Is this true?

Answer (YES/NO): NO